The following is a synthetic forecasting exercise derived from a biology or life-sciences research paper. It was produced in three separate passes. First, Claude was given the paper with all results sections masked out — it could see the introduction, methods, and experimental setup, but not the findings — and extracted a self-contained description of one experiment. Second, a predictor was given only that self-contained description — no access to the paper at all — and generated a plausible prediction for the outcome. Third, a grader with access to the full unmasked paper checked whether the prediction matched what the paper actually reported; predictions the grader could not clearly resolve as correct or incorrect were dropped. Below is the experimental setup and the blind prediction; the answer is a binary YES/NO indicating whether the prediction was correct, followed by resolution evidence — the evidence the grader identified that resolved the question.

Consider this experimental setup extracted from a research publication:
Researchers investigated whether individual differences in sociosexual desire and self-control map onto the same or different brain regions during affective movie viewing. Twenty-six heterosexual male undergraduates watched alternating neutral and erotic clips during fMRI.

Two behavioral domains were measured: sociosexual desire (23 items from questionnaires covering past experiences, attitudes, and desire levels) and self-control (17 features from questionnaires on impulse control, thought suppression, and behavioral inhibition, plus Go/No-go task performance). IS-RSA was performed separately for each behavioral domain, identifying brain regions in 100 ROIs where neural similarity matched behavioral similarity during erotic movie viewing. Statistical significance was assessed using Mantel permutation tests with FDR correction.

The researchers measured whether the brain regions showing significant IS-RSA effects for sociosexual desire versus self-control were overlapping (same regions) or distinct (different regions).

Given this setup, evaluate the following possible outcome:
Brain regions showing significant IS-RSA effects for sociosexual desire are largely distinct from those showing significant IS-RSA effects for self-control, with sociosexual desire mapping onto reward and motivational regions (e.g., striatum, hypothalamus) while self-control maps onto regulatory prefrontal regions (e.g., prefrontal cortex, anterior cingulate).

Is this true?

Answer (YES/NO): NO